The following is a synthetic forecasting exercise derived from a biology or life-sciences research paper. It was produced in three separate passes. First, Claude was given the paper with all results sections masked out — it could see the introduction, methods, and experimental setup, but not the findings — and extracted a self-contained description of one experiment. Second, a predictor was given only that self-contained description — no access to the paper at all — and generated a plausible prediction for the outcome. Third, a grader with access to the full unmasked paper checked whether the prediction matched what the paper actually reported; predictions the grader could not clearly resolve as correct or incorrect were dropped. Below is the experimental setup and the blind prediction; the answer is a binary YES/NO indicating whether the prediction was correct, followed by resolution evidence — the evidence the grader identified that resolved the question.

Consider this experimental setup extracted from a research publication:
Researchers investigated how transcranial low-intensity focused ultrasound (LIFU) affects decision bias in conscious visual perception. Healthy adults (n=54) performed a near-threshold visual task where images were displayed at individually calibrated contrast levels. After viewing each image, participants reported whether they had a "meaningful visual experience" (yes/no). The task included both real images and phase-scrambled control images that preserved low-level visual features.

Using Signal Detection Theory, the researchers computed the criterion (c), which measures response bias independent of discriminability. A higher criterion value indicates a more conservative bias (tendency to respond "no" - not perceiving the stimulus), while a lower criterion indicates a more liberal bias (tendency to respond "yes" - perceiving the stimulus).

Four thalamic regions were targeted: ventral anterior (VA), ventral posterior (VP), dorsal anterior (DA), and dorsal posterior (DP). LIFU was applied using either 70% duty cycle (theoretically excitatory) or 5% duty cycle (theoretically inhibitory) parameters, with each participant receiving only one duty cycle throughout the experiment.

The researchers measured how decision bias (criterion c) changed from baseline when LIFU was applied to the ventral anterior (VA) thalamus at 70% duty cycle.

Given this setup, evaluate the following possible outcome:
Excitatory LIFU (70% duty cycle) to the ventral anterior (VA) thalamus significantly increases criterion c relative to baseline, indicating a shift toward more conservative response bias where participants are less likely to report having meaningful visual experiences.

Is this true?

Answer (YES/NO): NO